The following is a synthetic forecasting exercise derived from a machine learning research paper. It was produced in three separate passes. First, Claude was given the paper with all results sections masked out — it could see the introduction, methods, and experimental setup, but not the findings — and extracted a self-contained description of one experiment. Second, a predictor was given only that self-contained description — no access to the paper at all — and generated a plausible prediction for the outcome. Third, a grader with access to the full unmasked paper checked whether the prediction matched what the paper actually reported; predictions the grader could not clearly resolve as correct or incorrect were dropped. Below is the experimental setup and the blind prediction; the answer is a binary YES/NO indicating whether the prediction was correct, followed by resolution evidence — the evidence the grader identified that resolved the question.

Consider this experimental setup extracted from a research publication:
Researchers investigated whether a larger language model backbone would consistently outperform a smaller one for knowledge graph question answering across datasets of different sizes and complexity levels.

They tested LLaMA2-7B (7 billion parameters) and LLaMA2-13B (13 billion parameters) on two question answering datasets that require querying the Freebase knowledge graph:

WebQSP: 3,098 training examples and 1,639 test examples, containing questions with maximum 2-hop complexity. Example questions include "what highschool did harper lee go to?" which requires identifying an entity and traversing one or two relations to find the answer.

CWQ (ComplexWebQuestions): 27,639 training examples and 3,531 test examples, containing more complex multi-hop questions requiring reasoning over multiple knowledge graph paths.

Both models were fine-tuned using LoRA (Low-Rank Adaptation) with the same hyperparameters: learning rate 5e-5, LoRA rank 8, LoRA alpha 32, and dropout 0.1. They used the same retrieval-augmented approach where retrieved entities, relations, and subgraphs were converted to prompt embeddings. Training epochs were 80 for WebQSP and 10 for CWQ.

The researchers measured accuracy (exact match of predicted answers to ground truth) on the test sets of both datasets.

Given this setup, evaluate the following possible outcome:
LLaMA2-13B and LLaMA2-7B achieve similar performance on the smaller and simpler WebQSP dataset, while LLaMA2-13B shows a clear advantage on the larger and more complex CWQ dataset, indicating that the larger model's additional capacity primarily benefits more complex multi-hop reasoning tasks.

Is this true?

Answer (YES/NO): NO